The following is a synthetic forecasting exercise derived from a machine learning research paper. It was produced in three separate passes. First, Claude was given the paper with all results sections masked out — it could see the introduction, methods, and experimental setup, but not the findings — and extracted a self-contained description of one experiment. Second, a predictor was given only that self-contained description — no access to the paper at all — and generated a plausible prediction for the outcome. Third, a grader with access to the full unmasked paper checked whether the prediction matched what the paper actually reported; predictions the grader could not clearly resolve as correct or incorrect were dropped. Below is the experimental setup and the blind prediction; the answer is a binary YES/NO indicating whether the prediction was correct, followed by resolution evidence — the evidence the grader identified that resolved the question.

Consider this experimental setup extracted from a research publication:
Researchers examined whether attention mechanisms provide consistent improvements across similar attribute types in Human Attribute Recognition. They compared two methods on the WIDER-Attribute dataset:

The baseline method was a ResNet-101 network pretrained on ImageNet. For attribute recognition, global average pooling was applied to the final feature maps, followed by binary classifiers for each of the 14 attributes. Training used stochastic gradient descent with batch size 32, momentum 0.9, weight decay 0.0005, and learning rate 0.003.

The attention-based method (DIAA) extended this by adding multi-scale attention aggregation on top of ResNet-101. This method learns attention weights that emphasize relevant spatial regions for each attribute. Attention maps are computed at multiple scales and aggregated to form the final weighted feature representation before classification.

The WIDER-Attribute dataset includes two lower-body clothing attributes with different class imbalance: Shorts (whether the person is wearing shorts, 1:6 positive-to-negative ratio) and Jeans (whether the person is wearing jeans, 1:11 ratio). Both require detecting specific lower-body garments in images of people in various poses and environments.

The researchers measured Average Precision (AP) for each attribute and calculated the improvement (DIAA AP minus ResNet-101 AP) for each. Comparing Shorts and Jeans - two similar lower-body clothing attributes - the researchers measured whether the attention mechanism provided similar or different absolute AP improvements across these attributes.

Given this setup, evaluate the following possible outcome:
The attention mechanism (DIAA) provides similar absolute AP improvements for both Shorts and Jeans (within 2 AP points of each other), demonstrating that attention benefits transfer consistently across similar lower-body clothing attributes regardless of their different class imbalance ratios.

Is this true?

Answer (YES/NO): YES